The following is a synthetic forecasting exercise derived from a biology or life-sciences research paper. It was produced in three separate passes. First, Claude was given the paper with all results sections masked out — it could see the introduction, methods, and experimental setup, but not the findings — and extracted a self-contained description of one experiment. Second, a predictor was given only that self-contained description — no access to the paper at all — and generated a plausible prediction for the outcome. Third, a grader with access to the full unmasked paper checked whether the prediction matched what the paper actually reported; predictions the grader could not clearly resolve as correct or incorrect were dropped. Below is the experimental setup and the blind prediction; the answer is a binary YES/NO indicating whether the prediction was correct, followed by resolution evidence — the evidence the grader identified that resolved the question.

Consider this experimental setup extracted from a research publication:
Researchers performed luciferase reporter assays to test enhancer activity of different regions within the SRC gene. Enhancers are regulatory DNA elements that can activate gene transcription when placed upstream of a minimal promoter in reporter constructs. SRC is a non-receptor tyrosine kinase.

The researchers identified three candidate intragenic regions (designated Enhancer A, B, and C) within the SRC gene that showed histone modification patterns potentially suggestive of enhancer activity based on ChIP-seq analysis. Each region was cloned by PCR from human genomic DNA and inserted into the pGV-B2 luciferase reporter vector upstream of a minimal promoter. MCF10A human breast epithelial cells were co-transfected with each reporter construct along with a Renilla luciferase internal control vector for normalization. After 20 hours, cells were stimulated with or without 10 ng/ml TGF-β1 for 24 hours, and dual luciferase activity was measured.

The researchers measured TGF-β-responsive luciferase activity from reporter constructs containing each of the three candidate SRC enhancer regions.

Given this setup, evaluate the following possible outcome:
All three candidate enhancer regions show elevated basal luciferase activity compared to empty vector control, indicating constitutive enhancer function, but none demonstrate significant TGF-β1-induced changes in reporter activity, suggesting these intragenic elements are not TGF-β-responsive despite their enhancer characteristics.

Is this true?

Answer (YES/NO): NO